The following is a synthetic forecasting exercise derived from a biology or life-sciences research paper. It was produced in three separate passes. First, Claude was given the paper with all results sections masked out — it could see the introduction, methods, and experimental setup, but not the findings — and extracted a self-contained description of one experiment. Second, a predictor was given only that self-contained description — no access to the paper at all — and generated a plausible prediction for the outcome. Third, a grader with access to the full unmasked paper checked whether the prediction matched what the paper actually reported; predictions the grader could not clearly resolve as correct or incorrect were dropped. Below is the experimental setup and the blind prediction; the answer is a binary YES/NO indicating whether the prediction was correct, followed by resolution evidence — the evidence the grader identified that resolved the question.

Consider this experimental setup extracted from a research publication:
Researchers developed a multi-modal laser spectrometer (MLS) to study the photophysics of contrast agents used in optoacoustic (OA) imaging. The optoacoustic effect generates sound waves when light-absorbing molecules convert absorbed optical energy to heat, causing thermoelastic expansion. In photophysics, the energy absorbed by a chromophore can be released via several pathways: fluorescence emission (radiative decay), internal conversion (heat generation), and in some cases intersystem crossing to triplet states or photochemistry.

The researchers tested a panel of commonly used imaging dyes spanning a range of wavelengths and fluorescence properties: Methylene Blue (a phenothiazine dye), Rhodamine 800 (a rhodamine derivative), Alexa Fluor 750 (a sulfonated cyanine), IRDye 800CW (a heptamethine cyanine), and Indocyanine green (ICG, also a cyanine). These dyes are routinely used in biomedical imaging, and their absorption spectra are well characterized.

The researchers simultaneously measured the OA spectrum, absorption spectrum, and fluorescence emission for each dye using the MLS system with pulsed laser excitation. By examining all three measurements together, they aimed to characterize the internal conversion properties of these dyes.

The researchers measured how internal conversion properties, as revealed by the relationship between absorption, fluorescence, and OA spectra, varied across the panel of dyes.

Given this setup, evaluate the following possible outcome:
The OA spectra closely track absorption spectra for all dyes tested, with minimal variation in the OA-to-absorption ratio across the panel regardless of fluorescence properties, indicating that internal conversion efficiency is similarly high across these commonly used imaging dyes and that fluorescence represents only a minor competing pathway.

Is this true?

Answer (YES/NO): NO